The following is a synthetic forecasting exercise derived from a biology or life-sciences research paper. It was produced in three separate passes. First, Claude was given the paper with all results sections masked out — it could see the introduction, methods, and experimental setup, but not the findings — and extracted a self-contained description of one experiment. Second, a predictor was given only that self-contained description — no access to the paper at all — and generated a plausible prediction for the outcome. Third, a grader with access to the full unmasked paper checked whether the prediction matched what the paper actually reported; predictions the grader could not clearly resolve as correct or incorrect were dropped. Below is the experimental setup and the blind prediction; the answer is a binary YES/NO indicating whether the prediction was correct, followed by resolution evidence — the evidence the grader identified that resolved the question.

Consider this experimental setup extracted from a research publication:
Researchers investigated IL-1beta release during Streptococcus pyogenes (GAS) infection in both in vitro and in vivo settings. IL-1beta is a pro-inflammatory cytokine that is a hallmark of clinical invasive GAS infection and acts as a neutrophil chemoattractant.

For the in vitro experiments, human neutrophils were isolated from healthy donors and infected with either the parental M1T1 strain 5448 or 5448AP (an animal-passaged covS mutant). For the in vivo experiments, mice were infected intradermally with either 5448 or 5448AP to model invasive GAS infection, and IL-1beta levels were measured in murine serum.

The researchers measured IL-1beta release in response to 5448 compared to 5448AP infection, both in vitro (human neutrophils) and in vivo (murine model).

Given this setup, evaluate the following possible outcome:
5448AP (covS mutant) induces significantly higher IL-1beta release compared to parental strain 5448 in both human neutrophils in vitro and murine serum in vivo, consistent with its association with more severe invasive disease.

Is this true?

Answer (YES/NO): YES